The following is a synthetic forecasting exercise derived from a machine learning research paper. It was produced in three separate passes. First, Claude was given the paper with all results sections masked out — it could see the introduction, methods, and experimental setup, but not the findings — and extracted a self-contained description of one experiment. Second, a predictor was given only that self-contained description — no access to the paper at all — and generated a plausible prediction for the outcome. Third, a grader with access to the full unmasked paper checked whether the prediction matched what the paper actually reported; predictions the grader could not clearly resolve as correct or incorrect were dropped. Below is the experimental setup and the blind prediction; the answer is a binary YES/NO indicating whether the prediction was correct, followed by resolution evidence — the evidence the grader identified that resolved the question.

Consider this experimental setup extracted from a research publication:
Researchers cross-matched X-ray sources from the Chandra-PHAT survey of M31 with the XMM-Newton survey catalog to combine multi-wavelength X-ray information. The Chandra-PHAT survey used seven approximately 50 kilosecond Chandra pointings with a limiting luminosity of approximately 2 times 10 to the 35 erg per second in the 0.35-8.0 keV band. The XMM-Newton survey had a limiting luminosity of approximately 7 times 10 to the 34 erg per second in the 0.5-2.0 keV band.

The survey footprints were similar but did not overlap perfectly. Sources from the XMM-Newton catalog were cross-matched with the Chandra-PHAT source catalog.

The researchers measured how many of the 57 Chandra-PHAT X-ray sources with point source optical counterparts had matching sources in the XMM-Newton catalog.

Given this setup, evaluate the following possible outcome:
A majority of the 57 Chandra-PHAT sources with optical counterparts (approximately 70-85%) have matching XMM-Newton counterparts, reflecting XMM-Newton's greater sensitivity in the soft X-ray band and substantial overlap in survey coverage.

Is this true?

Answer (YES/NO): NO